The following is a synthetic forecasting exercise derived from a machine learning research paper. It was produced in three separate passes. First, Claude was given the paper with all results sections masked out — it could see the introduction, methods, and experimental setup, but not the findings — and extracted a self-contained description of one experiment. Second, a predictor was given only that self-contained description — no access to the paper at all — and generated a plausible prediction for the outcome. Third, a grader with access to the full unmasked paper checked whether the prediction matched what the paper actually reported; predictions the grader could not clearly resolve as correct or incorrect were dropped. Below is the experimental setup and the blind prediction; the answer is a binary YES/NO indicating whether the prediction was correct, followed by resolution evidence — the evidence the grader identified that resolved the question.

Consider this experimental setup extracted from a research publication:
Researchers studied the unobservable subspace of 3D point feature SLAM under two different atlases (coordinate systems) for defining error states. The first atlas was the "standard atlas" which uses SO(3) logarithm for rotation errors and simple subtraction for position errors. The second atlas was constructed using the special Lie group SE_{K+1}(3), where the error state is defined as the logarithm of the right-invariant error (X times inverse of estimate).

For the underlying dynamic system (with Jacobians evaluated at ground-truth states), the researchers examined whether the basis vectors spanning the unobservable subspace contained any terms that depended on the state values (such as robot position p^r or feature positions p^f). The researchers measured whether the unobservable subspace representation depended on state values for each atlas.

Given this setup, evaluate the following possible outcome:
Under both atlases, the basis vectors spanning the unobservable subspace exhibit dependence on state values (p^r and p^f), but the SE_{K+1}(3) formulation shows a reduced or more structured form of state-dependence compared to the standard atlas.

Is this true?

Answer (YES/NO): NO